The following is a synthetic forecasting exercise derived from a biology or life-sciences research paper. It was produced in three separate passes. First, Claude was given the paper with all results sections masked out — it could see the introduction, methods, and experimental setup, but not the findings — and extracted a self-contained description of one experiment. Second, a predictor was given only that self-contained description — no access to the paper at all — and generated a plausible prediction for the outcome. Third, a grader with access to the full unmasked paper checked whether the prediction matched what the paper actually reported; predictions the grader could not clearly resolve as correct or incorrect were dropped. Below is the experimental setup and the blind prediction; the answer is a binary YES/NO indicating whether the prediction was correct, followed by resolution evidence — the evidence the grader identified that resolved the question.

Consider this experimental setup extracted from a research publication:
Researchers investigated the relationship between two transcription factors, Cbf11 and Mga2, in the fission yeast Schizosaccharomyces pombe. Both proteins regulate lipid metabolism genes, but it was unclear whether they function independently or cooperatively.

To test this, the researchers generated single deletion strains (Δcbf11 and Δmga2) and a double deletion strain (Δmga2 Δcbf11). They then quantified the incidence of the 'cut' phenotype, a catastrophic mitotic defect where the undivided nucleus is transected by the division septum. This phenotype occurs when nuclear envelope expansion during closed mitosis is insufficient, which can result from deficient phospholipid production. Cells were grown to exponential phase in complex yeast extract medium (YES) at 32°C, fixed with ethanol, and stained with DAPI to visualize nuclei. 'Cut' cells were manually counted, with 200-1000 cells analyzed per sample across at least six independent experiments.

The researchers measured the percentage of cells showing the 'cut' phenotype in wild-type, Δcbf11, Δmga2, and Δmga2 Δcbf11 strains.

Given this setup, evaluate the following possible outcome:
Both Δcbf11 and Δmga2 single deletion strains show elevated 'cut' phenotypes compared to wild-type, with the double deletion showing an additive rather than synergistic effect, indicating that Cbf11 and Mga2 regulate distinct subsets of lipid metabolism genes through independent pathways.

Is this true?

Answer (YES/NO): NO